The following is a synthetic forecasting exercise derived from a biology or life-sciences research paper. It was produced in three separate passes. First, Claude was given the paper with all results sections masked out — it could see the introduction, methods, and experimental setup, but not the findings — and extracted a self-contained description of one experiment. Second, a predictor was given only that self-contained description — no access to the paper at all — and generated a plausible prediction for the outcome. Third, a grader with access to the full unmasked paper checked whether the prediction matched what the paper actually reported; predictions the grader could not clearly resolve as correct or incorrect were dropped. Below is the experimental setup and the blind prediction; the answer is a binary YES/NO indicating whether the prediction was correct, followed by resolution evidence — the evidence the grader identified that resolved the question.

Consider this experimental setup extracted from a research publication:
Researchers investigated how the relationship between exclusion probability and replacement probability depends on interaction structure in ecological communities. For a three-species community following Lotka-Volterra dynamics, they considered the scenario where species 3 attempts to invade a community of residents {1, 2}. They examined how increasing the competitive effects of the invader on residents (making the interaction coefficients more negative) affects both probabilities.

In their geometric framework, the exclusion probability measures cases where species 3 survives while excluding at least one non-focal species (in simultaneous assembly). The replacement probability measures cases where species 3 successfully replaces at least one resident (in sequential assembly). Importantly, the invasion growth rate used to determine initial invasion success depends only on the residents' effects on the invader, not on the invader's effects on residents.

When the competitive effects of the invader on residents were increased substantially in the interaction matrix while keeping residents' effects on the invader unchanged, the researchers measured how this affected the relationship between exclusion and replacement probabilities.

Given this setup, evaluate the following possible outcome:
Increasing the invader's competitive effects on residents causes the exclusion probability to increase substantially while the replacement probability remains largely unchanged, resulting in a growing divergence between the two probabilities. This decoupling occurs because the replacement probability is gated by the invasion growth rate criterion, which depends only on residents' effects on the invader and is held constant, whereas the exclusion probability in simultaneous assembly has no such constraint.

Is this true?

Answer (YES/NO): NO